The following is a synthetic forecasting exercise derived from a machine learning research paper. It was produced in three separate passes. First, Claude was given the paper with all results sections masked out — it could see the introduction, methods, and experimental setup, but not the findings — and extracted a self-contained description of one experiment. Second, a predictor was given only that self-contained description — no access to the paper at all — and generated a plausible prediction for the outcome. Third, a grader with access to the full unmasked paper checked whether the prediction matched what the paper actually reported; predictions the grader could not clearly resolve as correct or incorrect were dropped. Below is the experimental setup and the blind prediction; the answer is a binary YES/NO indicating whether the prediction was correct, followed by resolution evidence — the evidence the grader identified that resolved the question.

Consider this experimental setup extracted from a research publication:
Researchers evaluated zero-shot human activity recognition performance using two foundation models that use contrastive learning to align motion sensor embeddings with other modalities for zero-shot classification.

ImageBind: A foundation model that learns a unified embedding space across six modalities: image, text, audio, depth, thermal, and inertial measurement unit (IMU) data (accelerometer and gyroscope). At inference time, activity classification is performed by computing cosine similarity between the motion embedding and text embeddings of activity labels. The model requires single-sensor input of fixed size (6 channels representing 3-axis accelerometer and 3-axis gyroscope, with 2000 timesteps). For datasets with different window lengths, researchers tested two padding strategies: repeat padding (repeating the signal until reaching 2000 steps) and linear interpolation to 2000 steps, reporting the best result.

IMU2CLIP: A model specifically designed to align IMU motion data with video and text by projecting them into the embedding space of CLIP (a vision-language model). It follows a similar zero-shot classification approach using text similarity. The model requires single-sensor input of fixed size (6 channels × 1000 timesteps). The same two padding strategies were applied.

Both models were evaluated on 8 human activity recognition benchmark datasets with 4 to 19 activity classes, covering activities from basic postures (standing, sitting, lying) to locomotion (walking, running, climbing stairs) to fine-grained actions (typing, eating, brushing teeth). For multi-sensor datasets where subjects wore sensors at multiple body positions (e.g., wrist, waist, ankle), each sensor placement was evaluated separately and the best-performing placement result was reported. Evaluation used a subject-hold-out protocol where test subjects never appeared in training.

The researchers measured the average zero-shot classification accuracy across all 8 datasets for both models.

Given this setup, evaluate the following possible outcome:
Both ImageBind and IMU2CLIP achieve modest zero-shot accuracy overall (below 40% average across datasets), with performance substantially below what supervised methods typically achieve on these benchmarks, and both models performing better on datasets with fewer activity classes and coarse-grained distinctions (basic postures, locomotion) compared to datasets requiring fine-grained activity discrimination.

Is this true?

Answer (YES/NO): YES